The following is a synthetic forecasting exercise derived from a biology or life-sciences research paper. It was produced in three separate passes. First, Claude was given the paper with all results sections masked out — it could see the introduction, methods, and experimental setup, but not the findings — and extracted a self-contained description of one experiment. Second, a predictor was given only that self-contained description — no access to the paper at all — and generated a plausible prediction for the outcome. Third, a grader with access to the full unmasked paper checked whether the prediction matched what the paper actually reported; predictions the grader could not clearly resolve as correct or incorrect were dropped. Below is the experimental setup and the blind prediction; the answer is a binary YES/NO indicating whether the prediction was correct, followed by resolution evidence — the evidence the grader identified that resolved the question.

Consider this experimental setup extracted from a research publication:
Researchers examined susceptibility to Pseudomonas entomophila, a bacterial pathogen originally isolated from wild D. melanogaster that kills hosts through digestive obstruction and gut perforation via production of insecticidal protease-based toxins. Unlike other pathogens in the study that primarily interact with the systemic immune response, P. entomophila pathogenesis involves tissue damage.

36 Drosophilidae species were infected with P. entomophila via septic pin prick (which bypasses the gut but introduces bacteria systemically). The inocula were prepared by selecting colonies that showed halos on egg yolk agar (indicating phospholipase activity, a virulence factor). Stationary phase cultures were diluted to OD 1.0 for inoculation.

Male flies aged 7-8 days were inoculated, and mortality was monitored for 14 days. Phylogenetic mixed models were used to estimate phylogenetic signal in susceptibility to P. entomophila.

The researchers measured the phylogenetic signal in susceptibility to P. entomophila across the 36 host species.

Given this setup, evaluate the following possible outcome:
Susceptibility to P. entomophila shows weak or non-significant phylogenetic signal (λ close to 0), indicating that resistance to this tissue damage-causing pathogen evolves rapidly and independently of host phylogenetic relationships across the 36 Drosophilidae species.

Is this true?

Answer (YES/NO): NO